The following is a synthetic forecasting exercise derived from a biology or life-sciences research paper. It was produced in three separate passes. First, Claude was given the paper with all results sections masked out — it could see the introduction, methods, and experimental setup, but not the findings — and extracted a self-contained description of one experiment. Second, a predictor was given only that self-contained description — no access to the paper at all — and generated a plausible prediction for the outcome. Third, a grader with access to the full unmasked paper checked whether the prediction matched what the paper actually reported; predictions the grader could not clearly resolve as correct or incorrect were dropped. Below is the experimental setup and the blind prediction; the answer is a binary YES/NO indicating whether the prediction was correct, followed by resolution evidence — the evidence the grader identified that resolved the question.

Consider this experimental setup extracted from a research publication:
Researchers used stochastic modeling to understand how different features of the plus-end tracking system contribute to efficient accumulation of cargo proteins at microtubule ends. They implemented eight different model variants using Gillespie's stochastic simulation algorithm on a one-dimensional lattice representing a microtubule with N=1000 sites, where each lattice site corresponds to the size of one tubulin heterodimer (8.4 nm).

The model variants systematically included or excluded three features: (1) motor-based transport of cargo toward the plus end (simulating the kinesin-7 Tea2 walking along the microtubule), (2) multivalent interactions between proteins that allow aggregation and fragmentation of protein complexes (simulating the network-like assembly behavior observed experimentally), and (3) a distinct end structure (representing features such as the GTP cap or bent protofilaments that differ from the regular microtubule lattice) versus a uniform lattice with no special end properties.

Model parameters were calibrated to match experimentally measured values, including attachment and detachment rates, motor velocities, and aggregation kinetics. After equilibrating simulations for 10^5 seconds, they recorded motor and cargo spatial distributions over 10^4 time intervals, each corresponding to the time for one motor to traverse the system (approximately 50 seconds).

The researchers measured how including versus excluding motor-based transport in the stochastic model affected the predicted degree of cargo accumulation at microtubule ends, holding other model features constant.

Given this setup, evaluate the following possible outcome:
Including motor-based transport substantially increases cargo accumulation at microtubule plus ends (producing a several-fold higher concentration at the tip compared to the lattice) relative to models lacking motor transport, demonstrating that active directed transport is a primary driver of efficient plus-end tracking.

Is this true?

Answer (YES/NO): NO